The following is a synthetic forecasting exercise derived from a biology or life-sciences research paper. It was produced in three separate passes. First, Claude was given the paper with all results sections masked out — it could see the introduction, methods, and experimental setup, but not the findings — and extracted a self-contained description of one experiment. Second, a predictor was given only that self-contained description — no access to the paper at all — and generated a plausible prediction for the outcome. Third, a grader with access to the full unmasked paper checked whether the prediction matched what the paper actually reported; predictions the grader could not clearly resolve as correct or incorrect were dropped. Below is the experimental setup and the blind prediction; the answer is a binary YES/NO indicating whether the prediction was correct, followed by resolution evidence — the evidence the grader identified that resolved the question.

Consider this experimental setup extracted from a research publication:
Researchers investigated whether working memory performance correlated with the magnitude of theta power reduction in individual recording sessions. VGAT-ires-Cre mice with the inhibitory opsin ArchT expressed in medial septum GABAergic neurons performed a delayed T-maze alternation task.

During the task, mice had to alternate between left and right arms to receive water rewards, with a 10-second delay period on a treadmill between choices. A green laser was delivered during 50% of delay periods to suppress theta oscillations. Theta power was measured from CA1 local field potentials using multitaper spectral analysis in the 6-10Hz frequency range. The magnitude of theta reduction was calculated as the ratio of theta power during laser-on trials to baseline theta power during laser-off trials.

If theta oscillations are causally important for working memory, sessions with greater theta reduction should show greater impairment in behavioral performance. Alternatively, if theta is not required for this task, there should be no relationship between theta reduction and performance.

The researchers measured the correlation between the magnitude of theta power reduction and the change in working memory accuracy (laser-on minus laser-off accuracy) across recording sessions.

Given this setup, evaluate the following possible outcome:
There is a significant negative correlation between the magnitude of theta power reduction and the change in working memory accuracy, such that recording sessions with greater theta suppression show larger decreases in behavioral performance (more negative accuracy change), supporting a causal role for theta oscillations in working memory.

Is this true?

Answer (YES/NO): NO